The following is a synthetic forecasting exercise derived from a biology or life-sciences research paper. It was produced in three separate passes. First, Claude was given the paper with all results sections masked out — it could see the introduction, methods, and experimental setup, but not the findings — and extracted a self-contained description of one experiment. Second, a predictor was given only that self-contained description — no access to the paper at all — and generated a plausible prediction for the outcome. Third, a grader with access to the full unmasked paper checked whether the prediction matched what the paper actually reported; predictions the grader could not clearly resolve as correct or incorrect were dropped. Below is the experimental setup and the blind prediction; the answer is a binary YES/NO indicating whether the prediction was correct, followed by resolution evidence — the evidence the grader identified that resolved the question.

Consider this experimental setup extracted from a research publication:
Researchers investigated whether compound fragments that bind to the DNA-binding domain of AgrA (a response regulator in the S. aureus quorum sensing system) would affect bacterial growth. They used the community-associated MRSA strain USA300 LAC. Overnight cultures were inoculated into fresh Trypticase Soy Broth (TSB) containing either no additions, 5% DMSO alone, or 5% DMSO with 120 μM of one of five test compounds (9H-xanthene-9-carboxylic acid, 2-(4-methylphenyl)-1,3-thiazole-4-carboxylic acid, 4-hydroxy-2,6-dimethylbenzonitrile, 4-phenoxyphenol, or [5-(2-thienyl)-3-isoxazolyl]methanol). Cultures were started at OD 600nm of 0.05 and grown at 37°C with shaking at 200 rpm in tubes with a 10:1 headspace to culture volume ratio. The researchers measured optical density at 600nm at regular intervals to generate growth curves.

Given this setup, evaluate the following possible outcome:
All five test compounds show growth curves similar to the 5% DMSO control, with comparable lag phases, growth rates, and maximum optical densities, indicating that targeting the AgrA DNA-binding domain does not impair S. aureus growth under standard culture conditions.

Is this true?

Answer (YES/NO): YES